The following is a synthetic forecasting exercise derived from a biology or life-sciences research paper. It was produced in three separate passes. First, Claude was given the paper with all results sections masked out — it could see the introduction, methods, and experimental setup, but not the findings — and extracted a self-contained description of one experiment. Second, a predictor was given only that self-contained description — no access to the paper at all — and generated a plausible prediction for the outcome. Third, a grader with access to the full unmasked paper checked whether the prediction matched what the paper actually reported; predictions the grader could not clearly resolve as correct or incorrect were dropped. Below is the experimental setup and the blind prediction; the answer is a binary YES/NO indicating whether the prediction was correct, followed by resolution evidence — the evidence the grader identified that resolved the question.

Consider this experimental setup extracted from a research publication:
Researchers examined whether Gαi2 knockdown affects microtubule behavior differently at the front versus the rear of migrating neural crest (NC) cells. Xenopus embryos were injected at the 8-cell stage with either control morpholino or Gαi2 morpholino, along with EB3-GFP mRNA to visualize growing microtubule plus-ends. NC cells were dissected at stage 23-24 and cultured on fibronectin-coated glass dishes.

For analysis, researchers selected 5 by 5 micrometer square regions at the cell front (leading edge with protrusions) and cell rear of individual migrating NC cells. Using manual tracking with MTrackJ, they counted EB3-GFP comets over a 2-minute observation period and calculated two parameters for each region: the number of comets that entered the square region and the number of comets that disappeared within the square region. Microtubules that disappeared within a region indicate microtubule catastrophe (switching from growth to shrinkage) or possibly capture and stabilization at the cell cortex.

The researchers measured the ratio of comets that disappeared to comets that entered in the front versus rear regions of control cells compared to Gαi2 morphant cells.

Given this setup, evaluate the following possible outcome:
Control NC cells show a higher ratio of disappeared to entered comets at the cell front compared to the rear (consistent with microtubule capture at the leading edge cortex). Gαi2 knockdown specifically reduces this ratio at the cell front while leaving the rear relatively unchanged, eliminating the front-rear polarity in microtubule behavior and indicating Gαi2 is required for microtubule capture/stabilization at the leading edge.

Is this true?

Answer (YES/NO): NO